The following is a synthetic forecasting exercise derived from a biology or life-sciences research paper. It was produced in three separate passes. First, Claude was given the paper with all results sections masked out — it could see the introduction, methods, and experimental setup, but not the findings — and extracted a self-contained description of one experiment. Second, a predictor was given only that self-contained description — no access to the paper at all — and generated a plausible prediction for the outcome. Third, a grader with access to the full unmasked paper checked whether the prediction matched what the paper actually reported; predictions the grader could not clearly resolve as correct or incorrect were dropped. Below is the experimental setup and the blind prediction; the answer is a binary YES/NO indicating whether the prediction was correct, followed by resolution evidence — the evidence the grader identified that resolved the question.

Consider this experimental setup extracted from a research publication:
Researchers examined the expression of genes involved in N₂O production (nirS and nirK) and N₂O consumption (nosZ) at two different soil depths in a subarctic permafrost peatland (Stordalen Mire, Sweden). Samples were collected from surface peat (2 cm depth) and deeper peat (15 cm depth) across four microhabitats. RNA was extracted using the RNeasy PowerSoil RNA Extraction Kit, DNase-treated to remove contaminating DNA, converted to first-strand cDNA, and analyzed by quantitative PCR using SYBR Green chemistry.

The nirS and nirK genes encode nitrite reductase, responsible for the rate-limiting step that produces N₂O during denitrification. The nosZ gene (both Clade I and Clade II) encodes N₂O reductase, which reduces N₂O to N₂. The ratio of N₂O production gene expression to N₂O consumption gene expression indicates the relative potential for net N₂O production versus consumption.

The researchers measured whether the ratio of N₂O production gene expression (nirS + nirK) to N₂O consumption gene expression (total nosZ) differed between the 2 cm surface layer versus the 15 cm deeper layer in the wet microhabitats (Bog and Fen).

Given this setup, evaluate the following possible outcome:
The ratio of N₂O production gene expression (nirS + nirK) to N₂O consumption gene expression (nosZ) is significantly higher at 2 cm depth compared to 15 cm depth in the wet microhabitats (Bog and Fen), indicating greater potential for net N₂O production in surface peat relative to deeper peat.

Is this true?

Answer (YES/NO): NO